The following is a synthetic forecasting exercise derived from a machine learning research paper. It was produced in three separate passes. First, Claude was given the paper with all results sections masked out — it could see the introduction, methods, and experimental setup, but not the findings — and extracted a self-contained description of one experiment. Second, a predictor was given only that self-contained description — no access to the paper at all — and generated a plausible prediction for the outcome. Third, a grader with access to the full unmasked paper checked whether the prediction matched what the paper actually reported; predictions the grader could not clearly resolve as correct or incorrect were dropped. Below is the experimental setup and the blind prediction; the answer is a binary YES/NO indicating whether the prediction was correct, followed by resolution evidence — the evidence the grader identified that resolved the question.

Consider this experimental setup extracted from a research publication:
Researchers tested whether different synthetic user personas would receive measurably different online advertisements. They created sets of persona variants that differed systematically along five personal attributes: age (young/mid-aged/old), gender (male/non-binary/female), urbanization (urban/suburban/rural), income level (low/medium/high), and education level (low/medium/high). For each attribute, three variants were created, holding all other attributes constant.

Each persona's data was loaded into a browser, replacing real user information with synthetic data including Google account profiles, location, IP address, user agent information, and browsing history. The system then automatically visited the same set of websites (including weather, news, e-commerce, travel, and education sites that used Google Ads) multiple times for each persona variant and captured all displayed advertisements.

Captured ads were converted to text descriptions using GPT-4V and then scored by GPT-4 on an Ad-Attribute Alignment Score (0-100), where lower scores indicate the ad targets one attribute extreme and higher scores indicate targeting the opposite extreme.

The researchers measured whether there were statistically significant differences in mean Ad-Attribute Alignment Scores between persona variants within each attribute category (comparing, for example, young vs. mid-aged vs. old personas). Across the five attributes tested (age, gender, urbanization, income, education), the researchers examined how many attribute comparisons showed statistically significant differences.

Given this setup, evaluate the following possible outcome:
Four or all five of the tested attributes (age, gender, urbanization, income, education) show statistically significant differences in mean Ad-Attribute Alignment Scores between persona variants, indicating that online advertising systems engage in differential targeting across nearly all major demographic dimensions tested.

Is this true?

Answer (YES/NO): YES